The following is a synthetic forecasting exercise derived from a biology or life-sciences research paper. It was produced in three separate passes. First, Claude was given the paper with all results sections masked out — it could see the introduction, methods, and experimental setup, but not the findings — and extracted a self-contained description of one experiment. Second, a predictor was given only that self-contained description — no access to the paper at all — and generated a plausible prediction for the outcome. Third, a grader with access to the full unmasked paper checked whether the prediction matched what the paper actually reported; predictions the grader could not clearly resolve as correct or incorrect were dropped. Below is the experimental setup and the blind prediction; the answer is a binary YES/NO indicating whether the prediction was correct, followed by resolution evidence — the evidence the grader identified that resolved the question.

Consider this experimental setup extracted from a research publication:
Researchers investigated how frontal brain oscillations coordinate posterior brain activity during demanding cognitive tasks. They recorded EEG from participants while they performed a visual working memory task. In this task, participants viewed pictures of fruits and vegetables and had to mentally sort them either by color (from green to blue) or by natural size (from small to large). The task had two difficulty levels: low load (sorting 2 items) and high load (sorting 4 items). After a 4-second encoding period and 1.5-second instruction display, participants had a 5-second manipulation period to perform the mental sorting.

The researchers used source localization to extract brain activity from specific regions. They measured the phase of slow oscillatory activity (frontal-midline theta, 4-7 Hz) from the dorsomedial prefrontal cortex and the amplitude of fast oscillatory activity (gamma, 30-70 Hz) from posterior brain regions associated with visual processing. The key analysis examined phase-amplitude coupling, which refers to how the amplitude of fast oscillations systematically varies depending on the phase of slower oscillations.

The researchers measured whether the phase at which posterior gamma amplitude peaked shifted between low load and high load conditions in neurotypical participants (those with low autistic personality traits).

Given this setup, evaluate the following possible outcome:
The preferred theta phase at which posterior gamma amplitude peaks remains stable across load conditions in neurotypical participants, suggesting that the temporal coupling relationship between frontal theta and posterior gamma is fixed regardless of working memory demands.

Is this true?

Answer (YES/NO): NO